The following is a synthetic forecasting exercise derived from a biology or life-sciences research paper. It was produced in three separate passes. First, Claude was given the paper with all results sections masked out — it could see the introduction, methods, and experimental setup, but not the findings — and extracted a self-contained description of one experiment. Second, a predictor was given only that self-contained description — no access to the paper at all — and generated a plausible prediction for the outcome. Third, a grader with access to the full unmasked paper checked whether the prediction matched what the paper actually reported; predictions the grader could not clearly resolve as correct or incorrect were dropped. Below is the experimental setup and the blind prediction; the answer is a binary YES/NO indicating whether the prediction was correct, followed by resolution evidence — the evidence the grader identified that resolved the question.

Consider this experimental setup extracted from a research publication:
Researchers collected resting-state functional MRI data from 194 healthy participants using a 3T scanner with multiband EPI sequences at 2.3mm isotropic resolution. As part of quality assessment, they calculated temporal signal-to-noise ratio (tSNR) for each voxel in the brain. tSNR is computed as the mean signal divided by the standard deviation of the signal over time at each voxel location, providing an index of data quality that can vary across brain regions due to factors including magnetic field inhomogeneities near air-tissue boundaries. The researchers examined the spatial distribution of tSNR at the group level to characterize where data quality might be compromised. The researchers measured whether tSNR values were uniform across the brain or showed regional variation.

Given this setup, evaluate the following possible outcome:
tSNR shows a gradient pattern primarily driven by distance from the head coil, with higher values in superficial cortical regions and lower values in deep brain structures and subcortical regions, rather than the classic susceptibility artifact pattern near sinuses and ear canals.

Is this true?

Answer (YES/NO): NO